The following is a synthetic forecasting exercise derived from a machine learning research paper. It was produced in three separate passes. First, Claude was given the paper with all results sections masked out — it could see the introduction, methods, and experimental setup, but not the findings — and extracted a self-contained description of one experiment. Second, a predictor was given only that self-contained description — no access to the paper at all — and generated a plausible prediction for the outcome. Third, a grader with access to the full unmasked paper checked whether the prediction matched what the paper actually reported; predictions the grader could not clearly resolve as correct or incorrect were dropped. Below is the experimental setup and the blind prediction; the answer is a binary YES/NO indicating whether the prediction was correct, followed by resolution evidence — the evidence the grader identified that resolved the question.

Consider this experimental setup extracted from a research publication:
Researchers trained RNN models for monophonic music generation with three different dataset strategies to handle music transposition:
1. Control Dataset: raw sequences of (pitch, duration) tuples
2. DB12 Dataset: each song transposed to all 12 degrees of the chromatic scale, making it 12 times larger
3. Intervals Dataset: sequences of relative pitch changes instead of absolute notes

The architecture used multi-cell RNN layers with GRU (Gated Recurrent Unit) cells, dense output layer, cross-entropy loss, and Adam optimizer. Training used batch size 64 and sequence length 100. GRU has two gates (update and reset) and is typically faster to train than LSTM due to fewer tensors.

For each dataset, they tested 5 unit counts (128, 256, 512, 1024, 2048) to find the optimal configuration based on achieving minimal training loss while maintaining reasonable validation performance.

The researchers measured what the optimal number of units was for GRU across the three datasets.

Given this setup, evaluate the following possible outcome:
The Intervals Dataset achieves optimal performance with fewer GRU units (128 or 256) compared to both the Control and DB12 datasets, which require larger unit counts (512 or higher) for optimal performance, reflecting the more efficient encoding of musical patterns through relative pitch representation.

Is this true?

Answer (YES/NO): NO